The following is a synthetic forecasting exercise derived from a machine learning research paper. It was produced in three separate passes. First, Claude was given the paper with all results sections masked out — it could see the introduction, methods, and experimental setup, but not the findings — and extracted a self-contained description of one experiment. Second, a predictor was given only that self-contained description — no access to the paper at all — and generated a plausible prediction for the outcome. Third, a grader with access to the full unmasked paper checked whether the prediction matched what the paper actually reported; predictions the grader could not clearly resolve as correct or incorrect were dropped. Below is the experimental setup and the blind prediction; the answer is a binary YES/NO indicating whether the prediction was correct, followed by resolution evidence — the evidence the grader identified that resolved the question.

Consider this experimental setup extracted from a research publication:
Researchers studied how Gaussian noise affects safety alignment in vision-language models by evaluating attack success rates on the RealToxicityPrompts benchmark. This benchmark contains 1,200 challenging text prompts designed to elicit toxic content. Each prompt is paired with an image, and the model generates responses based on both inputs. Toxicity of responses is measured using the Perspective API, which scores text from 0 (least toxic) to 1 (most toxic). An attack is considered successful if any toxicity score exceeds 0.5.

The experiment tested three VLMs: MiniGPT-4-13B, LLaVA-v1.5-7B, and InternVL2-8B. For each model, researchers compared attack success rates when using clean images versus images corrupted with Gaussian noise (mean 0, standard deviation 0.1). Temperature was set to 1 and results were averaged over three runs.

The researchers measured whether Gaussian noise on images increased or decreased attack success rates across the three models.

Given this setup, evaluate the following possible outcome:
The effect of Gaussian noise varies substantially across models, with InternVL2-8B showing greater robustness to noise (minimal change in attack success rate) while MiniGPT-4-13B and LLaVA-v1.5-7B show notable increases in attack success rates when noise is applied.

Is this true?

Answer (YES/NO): NO